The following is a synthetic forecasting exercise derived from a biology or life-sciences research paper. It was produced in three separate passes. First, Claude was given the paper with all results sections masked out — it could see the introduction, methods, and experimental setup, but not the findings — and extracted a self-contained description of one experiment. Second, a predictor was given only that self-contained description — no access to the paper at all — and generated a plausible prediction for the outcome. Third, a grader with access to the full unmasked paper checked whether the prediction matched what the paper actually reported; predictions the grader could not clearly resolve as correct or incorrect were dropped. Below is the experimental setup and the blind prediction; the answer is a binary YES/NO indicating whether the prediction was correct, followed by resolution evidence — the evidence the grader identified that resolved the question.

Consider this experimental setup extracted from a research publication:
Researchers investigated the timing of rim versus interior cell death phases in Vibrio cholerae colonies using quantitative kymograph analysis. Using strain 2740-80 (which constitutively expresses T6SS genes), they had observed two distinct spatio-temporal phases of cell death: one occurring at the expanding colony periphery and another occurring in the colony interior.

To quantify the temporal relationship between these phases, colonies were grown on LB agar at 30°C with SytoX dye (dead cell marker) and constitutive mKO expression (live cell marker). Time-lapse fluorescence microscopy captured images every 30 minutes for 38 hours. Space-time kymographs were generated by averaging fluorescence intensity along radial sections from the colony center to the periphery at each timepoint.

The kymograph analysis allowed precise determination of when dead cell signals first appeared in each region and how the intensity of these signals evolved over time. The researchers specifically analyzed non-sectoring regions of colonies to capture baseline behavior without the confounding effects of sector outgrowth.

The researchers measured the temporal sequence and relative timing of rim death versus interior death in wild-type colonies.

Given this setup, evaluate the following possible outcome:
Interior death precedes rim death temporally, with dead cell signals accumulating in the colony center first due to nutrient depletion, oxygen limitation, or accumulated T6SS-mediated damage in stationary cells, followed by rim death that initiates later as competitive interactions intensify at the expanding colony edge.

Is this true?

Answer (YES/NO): NO